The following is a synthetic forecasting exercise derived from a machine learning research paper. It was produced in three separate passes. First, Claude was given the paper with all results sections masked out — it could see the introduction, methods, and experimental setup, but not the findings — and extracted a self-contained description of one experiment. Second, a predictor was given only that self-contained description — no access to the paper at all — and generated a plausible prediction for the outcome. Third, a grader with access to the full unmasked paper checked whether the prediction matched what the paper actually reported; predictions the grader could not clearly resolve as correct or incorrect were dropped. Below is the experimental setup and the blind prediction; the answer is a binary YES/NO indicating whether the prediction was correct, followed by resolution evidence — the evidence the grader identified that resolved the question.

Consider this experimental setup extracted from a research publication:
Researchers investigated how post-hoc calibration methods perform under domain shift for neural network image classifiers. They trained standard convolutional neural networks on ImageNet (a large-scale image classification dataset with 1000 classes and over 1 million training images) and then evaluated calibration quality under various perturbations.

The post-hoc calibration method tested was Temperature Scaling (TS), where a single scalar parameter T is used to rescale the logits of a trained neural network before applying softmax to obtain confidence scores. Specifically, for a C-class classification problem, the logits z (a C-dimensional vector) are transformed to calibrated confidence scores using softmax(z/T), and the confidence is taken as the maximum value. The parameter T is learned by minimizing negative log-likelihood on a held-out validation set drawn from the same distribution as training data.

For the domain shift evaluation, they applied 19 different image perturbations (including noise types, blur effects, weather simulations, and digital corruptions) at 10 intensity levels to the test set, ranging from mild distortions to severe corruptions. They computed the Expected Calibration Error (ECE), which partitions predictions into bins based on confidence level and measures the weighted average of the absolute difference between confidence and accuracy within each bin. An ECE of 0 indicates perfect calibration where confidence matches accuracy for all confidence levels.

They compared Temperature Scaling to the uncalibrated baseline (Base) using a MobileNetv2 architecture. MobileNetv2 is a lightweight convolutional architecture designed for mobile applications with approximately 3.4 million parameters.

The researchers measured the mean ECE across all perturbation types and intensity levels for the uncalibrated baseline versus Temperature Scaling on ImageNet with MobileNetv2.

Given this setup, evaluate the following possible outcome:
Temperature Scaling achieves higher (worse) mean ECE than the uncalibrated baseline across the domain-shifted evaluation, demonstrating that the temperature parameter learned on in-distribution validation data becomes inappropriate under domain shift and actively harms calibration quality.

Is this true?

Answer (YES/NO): YES